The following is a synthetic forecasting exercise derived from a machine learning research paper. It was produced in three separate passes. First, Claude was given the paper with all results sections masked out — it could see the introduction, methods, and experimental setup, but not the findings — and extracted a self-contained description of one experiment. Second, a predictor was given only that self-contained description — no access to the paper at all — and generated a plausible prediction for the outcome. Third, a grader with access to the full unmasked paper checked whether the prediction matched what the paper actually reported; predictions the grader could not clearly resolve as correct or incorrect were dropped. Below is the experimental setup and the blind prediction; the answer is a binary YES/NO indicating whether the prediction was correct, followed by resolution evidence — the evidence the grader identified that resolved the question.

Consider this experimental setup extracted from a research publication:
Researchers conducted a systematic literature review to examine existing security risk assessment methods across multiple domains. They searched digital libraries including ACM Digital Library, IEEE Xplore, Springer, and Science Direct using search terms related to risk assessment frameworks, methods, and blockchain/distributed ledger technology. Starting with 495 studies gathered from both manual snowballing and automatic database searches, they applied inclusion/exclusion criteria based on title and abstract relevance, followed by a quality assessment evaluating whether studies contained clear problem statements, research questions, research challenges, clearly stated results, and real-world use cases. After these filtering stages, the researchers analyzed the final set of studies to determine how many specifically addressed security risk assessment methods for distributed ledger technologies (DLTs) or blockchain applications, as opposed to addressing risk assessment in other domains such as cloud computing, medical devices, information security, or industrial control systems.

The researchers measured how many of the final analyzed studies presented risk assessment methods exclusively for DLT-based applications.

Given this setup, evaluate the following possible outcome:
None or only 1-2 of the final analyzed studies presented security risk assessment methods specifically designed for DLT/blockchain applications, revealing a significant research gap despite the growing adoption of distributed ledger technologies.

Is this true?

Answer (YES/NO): YES